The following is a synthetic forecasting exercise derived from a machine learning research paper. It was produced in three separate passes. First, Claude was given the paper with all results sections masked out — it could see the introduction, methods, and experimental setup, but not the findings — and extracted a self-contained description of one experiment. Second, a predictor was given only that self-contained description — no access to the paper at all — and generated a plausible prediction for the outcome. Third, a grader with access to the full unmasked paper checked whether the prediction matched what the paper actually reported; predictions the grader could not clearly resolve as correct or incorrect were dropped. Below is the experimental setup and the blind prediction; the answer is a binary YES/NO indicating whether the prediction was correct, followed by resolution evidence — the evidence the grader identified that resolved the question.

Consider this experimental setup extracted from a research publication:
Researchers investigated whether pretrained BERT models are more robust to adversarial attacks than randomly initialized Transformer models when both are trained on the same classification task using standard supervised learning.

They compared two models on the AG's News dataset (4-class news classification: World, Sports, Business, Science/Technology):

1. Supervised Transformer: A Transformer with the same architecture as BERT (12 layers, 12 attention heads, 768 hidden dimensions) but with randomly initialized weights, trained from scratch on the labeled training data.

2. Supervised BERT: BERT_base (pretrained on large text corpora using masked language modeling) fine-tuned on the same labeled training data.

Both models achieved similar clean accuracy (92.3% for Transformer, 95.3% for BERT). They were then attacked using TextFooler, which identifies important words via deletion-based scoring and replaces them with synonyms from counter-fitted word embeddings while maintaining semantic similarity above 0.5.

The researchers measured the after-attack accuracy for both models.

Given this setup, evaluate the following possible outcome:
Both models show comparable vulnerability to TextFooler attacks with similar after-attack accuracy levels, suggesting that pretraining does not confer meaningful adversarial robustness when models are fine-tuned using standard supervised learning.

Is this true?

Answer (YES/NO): NO